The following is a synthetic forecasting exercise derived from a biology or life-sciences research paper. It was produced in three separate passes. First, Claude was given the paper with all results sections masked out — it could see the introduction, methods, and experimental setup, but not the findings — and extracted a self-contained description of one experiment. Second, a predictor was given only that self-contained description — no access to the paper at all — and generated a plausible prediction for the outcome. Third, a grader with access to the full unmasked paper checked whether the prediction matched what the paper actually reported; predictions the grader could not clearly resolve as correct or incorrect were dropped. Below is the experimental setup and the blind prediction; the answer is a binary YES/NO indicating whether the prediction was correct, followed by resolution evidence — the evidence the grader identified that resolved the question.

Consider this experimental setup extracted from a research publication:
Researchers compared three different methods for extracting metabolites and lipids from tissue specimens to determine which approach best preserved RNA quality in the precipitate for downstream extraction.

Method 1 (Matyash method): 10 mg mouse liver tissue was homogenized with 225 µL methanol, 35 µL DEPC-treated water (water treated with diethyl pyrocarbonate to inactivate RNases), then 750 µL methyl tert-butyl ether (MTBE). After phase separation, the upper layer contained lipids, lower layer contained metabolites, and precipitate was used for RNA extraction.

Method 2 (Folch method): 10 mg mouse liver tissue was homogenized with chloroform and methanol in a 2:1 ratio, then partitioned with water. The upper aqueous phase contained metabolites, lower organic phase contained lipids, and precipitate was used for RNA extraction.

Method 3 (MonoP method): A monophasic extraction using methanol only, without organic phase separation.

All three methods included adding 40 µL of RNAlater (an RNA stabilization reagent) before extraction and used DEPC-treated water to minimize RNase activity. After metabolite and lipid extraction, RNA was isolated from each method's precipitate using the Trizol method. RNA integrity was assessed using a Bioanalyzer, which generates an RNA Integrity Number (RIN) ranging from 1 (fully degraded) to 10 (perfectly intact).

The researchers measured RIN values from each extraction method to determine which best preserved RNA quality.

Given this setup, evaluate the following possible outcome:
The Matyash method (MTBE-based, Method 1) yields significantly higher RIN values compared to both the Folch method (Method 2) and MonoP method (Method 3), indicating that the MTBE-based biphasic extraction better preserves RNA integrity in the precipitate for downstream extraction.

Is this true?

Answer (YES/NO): NO